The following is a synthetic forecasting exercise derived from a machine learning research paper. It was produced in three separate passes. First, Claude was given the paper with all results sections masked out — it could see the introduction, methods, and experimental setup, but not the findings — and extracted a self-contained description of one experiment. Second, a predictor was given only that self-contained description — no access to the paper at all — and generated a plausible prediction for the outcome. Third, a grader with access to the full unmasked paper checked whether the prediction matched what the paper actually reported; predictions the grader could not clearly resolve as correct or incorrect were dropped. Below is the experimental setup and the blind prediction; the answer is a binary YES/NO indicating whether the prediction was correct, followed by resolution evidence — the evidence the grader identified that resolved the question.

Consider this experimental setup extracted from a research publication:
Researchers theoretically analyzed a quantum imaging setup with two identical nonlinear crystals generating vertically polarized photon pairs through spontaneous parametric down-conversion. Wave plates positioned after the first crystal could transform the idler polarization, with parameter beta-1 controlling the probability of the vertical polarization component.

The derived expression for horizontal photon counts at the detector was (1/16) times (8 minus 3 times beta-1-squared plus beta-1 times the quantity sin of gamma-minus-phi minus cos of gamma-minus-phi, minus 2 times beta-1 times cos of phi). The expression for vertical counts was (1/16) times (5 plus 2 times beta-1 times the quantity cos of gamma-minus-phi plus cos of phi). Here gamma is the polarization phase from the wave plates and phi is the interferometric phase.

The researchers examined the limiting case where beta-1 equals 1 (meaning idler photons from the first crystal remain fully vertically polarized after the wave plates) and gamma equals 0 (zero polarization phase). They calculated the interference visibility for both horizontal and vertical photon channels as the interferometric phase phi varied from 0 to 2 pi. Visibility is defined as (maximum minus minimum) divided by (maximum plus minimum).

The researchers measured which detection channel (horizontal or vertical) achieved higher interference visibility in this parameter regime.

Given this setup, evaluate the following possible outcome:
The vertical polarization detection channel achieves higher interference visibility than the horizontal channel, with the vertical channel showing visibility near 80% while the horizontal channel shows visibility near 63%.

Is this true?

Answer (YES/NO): YES